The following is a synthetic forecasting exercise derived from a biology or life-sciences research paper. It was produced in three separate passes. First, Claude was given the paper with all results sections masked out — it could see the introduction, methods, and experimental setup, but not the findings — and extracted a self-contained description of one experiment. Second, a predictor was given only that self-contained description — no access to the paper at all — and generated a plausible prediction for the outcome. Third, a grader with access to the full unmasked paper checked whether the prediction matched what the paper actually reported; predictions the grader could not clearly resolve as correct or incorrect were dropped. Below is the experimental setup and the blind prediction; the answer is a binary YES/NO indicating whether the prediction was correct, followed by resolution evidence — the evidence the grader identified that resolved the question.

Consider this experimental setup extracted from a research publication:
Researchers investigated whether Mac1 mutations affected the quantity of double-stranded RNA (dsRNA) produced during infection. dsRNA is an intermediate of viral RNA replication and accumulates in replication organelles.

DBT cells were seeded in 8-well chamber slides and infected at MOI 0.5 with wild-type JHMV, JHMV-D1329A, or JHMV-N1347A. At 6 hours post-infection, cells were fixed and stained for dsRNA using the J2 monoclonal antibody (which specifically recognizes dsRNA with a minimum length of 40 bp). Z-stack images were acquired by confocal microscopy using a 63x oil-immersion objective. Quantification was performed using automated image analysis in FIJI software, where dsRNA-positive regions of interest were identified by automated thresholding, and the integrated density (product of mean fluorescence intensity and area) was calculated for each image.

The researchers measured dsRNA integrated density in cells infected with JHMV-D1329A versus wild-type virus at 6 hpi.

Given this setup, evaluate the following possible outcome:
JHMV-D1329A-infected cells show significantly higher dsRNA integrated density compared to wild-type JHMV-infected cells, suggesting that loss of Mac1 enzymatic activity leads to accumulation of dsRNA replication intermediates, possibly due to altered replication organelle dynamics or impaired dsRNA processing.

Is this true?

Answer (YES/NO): NO